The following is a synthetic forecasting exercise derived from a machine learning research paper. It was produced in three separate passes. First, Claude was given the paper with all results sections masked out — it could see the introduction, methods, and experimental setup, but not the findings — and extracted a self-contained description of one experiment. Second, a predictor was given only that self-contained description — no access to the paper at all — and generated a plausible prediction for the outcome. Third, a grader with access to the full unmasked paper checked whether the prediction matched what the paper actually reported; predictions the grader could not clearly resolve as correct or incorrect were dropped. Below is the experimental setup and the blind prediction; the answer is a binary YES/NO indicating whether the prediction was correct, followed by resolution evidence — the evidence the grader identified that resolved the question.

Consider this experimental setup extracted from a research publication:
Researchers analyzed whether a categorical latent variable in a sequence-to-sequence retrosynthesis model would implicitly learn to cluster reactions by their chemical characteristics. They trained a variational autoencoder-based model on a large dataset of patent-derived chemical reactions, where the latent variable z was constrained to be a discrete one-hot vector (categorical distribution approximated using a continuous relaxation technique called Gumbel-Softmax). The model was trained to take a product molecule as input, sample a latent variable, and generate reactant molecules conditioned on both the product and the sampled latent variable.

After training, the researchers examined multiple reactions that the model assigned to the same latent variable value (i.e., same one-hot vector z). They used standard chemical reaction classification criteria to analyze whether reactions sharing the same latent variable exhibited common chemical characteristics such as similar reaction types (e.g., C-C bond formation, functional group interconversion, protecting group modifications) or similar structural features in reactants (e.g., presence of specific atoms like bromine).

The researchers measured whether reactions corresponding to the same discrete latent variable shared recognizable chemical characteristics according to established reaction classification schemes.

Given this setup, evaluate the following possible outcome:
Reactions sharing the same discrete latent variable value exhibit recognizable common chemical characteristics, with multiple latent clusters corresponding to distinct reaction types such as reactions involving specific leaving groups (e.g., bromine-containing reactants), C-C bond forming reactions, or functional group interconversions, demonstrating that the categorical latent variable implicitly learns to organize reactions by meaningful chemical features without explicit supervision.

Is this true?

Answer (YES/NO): YES